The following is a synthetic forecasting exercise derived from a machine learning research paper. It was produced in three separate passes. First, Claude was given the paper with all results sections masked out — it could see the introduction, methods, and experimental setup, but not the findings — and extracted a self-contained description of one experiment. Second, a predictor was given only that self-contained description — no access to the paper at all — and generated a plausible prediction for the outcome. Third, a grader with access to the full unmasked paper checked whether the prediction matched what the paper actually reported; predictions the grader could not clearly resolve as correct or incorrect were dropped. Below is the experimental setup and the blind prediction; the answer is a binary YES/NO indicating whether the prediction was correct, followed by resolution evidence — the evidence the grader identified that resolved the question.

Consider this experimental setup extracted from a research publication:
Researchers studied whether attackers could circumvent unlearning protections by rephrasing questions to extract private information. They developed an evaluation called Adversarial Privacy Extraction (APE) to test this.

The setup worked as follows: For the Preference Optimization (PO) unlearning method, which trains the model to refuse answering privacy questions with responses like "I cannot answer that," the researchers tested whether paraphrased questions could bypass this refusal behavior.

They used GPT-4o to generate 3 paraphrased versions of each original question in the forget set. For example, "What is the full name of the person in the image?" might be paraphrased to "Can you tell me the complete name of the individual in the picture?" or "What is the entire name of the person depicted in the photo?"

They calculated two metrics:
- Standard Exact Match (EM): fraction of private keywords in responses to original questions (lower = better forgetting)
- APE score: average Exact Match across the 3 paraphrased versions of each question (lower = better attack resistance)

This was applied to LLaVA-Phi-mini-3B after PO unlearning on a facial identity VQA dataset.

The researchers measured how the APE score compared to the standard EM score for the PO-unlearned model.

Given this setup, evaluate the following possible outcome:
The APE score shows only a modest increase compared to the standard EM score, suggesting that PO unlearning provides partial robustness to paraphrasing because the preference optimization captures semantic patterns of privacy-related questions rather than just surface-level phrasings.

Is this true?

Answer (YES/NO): NO